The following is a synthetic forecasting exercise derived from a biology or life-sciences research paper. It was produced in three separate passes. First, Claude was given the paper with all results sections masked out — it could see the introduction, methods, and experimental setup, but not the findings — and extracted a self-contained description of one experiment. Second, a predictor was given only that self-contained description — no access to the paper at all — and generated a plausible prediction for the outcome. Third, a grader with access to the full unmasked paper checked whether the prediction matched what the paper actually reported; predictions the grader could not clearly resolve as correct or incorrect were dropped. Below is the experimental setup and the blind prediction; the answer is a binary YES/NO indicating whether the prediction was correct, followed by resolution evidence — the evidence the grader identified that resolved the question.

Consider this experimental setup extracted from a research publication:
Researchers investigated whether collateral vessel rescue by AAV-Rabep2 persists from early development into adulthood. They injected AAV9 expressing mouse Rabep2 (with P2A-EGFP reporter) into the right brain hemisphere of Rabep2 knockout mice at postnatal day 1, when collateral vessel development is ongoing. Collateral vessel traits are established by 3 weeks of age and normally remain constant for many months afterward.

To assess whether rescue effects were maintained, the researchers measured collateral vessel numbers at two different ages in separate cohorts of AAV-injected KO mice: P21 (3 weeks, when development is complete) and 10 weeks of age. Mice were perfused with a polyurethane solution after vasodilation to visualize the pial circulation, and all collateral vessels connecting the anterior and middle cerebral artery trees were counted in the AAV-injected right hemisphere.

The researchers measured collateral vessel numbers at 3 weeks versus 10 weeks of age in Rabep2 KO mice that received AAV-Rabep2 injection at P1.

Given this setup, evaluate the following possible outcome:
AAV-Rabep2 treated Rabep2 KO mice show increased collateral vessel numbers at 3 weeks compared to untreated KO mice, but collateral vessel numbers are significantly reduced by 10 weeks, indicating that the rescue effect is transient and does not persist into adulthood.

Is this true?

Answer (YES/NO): NO